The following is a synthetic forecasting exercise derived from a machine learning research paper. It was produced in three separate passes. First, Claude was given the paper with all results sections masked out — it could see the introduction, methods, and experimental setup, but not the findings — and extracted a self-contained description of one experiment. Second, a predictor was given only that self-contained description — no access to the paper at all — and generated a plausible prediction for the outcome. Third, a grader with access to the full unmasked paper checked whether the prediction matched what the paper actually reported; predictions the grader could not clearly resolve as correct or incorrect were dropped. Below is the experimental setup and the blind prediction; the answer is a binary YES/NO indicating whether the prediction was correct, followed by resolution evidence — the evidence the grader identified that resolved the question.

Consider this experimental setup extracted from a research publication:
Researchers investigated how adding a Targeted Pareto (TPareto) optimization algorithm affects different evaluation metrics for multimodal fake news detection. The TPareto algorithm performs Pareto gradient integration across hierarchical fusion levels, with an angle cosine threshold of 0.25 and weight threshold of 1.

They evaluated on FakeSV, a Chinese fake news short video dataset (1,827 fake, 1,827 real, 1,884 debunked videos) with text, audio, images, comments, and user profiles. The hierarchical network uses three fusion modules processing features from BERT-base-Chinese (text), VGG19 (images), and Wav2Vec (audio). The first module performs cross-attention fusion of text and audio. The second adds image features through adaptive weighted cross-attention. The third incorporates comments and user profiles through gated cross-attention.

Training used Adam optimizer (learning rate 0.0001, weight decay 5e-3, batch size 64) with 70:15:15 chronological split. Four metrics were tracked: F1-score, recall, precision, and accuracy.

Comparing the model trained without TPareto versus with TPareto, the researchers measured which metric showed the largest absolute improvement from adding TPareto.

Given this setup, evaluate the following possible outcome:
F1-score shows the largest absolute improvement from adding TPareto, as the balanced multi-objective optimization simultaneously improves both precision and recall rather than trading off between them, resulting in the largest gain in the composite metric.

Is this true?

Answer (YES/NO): NO